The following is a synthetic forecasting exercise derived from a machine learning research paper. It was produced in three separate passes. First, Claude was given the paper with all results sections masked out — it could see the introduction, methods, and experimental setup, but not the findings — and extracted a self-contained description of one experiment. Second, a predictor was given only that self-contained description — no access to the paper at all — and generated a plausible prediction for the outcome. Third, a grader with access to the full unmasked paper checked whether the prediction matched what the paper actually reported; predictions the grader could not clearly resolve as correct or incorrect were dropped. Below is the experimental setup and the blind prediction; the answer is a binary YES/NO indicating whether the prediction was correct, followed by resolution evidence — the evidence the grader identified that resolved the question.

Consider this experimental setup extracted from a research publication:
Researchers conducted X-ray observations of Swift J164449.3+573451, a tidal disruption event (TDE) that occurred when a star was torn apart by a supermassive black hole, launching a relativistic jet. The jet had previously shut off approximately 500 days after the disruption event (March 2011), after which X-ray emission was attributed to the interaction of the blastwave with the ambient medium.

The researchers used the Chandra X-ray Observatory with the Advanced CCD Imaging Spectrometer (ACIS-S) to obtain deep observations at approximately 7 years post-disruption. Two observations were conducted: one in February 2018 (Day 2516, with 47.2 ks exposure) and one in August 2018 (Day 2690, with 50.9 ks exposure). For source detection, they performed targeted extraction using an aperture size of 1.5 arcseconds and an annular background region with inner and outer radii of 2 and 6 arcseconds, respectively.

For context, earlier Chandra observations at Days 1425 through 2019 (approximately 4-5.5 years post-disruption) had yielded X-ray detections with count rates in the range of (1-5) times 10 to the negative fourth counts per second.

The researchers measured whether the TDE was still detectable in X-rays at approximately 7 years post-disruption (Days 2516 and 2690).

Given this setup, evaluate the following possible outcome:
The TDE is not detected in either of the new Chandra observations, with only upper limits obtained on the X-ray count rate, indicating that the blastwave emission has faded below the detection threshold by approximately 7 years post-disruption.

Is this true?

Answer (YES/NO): YES